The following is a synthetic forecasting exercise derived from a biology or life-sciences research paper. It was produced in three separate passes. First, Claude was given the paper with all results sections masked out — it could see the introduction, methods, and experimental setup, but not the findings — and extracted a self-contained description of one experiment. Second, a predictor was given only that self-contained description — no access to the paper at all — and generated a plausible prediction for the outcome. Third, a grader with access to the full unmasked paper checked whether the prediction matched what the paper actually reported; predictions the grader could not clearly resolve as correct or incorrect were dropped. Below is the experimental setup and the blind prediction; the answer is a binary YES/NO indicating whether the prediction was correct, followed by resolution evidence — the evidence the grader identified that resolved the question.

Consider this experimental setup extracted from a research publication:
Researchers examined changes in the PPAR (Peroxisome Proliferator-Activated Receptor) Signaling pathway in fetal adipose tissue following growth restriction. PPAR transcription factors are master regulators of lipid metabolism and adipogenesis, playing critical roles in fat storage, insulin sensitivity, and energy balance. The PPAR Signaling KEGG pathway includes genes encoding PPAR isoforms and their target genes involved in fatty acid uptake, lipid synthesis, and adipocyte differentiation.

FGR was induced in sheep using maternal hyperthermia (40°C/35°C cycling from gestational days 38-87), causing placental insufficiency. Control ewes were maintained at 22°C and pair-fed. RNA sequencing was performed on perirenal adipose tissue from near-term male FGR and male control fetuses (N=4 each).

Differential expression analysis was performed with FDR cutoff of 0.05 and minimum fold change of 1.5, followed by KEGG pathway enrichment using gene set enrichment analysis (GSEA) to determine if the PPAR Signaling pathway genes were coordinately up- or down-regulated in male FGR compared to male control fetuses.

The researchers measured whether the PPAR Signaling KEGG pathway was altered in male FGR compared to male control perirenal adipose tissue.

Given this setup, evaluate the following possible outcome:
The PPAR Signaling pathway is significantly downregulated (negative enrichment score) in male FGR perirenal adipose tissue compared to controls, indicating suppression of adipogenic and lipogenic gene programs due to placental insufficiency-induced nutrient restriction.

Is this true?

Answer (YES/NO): NO